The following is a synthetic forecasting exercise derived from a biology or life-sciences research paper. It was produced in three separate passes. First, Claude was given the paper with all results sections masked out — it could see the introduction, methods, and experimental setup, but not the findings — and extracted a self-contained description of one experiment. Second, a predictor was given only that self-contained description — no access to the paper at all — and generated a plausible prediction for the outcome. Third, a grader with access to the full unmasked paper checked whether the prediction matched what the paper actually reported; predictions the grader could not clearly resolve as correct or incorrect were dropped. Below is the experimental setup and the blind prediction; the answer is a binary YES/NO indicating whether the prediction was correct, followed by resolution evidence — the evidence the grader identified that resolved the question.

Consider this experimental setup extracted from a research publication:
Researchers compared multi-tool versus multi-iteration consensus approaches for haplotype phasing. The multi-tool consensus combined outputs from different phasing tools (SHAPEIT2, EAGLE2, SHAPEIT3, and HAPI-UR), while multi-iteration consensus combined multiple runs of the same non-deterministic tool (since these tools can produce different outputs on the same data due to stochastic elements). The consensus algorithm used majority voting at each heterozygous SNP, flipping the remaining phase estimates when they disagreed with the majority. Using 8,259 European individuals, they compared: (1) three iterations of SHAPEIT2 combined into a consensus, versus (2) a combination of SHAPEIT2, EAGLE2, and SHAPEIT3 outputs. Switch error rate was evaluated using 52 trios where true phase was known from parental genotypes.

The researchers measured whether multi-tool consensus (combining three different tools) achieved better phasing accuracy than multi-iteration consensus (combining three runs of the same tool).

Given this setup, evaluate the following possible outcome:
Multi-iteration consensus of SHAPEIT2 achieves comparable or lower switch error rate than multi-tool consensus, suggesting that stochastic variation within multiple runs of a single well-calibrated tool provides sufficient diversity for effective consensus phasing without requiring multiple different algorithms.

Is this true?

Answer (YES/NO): NO